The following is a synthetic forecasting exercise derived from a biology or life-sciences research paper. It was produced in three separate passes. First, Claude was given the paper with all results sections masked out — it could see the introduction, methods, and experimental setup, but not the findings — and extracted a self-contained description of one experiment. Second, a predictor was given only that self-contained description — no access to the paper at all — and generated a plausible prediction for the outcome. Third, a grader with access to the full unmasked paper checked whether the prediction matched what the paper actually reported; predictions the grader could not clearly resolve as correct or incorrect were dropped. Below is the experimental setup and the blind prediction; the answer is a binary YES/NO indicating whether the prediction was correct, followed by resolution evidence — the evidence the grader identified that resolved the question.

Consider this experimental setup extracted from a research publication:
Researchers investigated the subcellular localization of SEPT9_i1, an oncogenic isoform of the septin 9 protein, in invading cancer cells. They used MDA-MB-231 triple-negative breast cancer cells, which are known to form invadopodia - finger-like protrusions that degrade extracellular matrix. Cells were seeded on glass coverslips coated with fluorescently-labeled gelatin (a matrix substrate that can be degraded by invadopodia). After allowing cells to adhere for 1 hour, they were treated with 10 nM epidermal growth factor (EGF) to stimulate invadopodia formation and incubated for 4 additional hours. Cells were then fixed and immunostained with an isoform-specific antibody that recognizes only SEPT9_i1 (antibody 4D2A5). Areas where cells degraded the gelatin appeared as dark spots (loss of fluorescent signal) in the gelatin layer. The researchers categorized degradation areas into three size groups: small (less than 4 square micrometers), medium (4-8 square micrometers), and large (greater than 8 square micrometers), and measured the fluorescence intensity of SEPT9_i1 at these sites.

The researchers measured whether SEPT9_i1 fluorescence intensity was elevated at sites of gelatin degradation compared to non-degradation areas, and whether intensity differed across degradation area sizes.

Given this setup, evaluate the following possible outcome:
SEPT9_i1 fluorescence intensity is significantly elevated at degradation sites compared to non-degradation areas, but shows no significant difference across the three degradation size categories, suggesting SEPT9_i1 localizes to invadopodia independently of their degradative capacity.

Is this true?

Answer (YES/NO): NO